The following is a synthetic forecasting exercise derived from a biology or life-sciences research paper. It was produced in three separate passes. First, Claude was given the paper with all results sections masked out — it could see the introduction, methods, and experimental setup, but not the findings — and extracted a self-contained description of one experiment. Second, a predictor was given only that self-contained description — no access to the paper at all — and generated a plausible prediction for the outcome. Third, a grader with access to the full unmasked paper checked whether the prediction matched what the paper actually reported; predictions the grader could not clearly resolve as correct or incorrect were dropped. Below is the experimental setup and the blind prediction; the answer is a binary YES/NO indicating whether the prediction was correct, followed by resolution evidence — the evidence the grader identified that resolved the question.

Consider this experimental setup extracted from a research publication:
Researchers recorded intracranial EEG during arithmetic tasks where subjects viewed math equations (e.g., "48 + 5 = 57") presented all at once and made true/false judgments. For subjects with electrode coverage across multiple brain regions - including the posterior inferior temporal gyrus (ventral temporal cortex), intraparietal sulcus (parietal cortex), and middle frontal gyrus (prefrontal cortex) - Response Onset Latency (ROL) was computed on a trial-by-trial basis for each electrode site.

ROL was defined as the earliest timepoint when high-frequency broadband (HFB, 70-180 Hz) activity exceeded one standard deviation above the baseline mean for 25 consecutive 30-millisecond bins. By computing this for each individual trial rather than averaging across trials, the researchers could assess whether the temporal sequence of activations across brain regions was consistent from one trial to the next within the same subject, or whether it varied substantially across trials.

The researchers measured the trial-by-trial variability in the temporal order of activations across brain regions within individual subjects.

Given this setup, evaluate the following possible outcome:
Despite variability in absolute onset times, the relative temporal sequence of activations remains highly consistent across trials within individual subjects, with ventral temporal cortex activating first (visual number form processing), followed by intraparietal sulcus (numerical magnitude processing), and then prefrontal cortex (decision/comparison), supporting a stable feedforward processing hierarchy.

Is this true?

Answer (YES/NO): NO